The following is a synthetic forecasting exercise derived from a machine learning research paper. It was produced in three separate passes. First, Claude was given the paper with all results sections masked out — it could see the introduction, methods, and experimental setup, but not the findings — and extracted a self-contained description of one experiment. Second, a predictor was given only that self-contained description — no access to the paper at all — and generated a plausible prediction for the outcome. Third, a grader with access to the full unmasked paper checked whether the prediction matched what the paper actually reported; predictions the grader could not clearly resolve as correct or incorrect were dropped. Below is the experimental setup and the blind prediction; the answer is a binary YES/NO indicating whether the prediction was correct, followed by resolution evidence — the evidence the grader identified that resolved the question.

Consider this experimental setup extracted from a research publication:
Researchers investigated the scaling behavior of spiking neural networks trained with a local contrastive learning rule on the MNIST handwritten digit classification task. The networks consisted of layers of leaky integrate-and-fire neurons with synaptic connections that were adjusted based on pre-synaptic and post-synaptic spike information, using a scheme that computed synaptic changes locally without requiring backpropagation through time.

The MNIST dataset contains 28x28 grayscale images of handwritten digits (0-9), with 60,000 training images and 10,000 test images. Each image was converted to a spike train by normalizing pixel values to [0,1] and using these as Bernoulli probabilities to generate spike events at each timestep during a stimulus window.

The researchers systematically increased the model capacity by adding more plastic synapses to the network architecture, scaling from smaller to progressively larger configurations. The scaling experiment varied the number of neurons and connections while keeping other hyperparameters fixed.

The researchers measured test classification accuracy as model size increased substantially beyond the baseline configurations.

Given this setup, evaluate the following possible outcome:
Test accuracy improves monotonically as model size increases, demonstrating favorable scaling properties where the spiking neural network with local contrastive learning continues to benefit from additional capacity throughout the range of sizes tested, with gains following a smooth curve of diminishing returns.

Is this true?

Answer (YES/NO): NO